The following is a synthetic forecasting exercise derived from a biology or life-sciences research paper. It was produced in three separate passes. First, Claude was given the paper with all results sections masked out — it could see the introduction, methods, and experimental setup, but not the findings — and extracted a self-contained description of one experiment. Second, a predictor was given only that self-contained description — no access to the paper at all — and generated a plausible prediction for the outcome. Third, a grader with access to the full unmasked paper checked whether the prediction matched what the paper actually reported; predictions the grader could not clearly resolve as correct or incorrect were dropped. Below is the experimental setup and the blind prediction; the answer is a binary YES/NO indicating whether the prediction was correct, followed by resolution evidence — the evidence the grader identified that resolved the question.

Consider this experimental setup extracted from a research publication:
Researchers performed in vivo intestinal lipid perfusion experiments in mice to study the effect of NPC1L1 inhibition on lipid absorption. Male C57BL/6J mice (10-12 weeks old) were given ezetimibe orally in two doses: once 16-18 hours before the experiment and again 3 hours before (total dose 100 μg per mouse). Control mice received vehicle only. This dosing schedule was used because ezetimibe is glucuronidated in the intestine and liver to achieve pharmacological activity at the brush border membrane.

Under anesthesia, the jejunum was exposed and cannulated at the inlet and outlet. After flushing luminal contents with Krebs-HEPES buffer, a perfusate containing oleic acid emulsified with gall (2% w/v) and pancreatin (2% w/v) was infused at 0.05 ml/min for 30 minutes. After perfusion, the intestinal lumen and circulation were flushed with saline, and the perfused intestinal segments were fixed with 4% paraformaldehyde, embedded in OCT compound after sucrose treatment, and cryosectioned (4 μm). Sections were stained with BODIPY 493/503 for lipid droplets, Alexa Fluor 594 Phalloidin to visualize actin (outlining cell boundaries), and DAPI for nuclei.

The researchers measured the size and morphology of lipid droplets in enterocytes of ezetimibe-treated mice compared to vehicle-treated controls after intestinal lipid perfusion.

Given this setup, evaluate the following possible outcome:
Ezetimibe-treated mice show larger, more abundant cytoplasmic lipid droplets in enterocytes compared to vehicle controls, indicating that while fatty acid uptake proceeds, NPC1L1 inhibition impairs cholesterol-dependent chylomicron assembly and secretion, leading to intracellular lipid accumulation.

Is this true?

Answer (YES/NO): YES